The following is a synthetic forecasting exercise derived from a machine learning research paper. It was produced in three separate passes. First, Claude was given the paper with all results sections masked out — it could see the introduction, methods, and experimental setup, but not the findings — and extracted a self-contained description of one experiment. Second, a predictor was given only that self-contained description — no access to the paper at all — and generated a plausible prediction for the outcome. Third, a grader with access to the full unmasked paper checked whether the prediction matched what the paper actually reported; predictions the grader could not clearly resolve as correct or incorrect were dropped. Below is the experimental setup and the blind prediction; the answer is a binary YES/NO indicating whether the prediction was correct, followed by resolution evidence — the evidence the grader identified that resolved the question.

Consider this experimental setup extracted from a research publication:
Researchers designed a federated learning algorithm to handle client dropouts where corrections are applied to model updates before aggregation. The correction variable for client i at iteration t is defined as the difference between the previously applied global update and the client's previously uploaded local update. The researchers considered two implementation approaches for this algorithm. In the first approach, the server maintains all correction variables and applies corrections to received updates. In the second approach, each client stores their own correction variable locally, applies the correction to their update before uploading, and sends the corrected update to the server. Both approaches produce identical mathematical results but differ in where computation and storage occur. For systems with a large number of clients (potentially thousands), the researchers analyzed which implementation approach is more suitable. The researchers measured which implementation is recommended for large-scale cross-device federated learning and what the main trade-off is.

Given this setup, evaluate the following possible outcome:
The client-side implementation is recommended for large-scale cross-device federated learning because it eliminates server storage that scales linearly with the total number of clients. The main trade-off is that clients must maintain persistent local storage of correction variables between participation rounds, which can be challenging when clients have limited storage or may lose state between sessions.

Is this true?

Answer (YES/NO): YES